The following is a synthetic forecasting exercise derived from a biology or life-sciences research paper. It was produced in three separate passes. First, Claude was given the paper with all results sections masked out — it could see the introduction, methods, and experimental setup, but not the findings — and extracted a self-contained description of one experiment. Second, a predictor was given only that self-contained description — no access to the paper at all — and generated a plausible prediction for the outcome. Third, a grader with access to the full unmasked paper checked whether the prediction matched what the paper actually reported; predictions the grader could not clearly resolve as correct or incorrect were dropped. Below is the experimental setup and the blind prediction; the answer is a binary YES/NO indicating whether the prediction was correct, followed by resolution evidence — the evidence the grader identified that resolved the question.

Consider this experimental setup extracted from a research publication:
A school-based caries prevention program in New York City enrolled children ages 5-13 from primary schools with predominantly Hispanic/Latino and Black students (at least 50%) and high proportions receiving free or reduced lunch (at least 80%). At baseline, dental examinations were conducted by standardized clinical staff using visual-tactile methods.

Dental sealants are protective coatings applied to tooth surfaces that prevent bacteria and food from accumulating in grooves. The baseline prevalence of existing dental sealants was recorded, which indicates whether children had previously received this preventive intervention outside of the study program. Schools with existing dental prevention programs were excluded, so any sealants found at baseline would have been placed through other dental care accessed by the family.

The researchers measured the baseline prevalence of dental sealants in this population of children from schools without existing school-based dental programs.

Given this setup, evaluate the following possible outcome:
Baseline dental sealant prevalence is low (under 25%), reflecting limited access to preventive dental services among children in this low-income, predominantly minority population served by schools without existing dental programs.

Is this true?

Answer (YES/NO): YES